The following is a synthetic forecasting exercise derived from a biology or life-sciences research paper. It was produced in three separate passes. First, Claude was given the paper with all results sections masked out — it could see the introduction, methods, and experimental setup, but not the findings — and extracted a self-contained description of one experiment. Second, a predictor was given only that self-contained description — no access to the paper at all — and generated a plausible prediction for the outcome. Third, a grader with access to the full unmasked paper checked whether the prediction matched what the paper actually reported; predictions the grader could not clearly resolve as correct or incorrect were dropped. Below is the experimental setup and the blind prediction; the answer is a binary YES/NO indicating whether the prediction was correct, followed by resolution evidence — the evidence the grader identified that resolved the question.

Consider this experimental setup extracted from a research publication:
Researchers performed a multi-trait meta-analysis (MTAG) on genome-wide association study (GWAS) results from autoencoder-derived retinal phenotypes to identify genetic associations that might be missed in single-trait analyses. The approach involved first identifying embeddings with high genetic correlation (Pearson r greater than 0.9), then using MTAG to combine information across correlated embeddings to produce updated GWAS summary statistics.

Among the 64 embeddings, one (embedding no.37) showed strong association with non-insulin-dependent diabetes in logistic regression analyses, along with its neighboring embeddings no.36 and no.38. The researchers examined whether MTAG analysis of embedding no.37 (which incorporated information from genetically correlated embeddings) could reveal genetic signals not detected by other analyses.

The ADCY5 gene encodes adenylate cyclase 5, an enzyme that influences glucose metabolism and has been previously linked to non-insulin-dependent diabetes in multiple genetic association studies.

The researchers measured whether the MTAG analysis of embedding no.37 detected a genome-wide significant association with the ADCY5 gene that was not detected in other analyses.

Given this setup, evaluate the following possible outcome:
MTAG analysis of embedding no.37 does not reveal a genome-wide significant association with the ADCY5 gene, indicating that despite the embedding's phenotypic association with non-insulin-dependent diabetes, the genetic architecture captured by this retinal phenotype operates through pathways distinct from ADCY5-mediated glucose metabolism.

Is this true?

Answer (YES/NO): NO